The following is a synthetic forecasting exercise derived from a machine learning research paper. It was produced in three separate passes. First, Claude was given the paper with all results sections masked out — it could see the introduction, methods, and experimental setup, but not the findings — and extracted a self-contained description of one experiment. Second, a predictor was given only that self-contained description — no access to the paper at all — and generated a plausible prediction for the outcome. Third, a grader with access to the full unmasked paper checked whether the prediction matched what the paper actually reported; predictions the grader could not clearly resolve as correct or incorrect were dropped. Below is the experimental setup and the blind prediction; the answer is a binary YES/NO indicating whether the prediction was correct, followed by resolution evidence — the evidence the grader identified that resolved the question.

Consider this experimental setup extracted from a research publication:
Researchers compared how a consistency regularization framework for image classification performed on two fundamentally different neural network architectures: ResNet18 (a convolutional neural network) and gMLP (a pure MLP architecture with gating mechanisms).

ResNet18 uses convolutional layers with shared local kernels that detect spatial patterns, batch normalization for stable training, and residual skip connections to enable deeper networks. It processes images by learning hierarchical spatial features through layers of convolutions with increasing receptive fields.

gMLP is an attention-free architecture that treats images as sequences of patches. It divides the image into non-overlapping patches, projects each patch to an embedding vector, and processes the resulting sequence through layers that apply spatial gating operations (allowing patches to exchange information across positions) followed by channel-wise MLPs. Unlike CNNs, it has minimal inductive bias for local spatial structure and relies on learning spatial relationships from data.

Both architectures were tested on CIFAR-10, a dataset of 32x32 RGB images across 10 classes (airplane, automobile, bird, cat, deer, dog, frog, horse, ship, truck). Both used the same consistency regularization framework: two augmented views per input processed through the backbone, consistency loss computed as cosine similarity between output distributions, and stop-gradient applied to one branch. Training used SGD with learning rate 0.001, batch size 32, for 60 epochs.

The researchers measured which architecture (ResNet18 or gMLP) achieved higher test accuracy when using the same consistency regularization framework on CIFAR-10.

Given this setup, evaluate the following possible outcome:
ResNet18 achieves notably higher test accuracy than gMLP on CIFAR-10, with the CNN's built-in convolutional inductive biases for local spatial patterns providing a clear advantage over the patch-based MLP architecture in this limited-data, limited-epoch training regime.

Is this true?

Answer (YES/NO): YES